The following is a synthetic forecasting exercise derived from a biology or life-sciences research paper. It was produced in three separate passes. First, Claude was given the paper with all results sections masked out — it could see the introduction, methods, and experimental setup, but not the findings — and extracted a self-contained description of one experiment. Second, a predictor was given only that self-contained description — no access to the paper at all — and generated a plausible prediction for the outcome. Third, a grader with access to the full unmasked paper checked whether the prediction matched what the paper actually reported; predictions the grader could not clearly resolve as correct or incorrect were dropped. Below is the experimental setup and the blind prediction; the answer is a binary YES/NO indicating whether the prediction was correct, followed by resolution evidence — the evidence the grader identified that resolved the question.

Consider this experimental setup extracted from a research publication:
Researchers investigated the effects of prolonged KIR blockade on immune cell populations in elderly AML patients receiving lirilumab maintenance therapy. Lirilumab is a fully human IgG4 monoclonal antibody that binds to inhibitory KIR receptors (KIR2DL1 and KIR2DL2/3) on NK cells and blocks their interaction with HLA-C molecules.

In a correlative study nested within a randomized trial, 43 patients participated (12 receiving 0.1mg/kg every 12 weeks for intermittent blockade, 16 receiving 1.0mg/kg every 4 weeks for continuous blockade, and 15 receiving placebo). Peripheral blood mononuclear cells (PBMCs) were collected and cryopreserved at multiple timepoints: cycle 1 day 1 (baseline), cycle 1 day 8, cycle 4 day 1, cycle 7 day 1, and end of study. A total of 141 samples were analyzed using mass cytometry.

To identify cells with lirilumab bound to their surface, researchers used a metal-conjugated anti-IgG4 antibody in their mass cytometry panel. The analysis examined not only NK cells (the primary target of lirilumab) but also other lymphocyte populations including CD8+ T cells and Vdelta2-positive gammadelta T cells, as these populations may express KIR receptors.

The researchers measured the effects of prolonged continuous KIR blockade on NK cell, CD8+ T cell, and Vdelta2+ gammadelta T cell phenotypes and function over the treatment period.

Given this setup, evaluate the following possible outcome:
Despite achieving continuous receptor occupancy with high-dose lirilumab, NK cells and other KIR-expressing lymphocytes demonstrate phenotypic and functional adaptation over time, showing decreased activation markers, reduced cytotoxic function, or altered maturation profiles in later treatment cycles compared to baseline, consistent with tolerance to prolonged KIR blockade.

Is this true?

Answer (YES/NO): NO